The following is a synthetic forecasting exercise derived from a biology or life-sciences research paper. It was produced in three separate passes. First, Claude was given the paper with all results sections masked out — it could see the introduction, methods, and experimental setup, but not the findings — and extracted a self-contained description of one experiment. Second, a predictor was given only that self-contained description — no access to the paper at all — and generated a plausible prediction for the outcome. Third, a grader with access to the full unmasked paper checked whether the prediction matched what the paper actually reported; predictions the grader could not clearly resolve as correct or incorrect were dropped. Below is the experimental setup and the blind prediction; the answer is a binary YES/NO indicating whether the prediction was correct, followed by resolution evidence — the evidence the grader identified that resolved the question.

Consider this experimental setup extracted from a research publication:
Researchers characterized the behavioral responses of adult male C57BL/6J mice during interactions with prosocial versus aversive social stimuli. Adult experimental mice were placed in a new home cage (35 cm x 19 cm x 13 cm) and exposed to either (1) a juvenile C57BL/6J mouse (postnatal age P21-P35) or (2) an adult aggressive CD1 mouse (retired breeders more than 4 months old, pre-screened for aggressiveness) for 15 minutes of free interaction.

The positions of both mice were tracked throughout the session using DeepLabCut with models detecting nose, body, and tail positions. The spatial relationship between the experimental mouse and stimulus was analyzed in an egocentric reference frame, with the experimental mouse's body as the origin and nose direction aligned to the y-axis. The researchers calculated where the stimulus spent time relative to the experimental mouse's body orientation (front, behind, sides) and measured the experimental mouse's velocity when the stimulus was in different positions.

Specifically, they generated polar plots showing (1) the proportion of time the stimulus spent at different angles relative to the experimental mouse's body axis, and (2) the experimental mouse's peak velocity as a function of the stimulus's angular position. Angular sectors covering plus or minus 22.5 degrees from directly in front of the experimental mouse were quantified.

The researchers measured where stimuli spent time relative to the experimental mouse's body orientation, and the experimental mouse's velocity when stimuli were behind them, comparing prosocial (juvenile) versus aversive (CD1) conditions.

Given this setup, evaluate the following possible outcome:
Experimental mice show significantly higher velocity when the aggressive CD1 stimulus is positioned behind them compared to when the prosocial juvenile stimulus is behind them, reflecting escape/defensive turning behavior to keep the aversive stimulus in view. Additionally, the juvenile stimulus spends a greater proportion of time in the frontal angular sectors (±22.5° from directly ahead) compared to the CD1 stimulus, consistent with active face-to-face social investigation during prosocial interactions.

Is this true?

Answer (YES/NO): YES